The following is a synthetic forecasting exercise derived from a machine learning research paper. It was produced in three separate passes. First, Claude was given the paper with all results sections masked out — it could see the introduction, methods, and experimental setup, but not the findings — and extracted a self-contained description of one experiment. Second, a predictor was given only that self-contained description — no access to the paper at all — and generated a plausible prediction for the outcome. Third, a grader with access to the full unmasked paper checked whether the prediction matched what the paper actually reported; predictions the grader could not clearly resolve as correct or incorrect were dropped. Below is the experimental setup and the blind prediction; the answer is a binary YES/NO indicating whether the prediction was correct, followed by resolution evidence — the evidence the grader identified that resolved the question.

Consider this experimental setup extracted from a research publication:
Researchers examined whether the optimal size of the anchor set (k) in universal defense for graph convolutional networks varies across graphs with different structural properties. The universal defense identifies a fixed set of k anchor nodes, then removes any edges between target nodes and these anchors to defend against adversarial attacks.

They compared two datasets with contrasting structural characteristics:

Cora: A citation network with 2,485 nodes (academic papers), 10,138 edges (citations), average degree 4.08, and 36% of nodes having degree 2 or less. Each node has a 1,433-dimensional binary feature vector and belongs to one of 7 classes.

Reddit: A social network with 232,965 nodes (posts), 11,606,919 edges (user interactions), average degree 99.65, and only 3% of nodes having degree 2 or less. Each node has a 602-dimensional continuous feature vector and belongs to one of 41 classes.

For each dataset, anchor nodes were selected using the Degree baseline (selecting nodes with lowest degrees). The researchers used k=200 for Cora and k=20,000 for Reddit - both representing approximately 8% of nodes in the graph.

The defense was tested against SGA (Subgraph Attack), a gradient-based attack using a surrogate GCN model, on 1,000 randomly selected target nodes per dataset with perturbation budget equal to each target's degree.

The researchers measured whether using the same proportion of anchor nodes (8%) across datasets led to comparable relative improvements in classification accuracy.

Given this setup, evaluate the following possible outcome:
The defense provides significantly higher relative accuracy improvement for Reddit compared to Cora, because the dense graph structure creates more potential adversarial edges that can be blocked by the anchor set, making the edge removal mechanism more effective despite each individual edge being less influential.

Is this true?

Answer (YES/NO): YES